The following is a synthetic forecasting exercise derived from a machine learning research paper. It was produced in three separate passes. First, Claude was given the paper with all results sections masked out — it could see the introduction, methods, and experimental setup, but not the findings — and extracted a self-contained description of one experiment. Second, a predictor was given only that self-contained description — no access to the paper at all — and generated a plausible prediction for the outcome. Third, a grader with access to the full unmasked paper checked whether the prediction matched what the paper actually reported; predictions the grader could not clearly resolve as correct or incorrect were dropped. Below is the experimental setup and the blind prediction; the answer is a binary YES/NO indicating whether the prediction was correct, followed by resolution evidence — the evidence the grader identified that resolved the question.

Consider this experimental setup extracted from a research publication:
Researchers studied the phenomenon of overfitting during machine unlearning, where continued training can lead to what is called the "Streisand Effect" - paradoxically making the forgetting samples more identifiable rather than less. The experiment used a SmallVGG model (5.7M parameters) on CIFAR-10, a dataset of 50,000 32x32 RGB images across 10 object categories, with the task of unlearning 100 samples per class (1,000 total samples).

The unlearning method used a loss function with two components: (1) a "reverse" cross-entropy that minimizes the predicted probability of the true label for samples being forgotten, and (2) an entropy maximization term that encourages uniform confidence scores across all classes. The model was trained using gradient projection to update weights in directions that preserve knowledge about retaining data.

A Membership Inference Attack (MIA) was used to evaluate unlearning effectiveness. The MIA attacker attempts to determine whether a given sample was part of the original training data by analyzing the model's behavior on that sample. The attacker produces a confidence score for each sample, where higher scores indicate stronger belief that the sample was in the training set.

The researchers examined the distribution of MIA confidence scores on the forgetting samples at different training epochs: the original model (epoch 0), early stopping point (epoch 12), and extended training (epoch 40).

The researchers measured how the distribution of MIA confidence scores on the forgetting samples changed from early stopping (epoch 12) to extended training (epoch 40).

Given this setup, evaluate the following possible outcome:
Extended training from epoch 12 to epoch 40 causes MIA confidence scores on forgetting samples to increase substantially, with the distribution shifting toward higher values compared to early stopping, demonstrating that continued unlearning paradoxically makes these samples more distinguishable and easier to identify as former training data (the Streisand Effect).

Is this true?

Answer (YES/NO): NO